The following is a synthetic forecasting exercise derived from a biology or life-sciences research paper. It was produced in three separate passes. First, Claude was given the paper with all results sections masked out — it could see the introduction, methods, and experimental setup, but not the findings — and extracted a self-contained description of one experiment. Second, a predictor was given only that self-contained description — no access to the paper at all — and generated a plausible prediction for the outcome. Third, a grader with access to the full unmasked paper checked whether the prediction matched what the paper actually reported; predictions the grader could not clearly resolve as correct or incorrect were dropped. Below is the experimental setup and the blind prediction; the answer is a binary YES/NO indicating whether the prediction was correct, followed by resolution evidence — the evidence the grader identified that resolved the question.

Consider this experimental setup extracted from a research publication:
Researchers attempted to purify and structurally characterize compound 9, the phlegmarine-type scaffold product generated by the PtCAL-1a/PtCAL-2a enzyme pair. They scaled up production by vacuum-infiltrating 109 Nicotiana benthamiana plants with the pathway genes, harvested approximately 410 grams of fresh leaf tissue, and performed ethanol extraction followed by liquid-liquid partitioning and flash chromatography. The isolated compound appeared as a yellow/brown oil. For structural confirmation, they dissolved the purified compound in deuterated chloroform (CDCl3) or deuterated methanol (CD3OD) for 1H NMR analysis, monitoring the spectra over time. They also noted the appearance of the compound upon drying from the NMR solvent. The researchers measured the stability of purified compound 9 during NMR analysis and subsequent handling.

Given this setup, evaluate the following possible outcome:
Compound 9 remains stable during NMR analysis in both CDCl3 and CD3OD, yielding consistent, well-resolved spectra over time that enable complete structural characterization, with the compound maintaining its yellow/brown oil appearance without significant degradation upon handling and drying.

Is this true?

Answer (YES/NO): NO